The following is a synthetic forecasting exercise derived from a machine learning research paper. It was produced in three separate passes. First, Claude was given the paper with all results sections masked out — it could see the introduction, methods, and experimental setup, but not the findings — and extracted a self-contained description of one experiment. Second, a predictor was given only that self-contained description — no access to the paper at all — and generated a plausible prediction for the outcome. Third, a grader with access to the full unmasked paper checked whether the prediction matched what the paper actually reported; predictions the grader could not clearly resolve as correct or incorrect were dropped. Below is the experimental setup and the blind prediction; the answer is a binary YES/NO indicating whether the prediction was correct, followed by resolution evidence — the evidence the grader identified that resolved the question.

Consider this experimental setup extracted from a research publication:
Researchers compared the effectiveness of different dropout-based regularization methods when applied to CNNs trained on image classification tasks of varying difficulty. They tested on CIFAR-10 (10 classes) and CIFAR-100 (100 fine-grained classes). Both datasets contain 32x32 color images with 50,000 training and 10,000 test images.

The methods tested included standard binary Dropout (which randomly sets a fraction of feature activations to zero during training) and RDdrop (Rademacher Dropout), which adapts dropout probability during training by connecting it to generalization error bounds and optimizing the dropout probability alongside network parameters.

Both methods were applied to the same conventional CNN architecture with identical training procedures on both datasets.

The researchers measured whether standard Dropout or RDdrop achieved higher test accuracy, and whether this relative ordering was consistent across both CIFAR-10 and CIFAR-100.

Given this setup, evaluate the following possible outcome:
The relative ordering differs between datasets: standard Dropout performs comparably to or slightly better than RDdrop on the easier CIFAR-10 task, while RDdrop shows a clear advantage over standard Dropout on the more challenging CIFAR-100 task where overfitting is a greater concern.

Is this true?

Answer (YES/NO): NO